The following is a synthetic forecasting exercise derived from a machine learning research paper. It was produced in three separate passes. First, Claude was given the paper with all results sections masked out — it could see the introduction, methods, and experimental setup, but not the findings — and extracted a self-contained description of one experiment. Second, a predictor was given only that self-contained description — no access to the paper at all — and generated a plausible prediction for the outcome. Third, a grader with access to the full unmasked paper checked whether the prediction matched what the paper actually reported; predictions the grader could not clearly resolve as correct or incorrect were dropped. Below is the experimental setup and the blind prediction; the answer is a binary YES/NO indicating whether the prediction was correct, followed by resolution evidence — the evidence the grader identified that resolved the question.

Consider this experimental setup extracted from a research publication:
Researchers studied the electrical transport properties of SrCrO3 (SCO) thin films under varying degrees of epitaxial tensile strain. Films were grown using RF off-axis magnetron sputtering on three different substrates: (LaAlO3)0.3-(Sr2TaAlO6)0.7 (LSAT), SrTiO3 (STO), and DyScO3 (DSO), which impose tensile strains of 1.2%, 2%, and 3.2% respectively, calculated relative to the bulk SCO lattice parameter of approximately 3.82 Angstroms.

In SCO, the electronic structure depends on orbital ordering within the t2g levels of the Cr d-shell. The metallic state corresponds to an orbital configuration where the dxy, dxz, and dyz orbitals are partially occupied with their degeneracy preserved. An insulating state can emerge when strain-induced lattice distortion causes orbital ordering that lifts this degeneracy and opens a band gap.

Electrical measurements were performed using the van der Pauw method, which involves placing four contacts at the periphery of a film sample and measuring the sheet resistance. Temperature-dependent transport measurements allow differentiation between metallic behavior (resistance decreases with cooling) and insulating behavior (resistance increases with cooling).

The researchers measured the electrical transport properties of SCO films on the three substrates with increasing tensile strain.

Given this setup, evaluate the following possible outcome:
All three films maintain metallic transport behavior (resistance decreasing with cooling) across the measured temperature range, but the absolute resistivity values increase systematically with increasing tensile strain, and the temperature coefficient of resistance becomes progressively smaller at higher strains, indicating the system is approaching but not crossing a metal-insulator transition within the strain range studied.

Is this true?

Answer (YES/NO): NO